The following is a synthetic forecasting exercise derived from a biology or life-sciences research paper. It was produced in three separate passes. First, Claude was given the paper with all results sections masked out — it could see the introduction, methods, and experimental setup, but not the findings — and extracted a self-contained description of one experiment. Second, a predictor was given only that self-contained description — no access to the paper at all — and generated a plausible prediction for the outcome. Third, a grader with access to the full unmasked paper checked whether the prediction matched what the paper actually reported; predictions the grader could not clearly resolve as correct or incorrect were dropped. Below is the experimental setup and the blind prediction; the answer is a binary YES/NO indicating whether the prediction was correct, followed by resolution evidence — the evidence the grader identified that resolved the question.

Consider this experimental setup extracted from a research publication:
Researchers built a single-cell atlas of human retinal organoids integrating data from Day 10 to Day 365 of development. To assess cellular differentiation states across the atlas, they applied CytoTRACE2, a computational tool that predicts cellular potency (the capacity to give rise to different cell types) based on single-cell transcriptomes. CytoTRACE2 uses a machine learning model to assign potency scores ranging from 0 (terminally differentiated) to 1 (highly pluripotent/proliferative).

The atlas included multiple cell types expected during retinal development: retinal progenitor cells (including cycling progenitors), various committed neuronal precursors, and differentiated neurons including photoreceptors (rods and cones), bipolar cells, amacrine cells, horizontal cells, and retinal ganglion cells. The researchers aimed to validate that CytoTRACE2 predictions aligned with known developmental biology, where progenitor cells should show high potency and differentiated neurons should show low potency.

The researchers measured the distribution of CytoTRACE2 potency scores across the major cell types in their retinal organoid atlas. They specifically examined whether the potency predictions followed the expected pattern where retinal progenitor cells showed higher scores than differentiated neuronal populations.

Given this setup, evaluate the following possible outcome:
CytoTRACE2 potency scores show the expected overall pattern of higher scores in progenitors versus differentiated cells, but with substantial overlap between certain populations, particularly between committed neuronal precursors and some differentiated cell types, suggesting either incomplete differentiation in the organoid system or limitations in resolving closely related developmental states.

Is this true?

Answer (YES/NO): NO